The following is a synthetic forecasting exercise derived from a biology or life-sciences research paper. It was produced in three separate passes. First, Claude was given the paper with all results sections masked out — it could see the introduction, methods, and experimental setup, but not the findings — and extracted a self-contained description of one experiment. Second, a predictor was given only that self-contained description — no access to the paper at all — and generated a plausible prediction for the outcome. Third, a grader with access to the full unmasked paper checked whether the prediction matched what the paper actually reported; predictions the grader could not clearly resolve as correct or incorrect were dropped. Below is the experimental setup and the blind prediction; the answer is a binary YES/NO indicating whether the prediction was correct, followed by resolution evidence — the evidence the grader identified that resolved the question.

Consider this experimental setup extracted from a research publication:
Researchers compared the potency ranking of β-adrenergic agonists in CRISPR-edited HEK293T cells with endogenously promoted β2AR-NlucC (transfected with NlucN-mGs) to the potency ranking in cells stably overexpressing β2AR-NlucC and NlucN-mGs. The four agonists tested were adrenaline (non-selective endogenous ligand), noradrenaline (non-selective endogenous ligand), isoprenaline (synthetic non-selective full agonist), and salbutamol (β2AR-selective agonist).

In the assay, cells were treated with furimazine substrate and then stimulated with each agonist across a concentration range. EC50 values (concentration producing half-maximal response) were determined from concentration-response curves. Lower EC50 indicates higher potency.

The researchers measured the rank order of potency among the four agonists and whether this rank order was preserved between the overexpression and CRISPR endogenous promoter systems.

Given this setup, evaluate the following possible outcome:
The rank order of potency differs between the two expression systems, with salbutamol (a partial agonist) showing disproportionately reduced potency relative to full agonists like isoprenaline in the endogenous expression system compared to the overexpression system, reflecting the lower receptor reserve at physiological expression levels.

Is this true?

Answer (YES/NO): NO